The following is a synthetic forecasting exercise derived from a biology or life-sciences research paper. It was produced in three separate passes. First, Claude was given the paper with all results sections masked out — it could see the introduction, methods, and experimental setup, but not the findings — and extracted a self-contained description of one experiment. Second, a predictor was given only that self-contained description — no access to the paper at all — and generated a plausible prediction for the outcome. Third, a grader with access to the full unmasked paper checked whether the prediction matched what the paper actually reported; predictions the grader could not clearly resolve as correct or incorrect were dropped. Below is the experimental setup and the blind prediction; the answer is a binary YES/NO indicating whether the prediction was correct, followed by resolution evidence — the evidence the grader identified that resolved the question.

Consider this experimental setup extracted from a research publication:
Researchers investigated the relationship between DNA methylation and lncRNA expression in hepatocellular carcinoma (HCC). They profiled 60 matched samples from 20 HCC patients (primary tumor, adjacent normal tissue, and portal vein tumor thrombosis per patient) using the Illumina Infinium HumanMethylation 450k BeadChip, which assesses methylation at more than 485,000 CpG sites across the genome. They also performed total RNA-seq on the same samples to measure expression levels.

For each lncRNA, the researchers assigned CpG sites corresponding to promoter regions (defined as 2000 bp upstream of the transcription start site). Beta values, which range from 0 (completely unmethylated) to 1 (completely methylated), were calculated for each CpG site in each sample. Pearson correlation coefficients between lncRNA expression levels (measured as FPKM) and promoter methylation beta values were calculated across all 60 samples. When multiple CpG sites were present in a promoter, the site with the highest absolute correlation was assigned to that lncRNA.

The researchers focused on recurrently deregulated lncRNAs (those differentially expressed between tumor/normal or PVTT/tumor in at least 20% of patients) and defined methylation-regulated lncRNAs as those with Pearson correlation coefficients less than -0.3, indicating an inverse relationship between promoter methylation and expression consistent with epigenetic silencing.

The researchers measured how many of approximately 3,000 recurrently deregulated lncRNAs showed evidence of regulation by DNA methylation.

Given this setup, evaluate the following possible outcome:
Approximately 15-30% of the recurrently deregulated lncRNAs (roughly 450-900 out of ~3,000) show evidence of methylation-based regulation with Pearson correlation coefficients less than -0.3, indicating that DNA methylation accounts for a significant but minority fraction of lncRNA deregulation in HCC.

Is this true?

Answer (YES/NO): NO